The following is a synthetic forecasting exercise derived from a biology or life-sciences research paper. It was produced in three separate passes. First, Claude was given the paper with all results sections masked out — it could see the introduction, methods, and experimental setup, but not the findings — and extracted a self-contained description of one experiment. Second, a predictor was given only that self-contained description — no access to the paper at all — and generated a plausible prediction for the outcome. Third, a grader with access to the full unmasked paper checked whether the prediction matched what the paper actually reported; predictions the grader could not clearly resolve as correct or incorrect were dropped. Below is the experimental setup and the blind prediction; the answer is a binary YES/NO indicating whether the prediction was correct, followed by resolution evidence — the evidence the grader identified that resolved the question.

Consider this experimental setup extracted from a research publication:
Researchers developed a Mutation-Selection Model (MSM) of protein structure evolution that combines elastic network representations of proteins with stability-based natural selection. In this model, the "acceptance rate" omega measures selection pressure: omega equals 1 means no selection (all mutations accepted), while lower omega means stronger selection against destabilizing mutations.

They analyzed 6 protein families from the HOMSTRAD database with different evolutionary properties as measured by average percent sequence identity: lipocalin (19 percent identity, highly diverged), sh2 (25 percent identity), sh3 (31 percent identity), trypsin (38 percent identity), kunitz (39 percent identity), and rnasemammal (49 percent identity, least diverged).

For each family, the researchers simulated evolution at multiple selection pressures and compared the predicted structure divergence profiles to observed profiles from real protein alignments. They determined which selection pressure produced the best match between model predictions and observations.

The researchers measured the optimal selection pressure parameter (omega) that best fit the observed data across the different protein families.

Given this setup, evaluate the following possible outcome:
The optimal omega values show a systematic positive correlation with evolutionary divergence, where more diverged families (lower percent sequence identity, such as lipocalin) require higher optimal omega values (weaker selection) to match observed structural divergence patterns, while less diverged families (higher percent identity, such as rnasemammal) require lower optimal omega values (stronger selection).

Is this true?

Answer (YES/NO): NO